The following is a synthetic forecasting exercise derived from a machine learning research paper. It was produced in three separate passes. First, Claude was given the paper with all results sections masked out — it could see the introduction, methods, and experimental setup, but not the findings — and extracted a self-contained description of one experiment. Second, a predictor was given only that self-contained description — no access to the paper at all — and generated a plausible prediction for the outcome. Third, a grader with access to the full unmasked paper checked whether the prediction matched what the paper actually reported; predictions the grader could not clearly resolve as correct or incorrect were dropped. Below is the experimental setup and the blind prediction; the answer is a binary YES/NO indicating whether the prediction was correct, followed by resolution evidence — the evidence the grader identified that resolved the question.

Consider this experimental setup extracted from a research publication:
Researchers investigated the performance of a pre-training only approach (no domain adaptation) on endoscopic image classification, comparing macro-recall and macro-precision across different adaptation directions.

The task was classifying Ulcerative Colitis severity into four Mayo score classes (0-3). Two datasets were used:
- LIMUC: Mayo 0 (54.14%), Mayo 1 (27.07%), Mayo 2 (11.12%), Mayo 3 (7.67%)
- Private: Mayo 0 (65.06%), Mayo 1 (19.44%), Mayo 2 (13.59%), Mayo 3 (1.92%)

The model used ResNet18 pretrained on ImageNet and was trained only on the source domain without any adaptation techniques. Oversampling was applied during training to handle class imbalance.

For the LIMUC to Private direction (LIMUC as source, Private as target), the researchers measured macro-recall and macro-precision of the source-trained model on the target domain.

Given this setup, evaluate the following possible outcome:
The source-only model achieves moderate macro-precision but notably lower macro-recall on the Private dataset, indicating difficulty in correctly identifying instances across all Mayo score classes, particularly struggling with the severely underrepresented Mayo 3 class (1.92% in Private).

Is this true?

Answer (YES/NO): NO